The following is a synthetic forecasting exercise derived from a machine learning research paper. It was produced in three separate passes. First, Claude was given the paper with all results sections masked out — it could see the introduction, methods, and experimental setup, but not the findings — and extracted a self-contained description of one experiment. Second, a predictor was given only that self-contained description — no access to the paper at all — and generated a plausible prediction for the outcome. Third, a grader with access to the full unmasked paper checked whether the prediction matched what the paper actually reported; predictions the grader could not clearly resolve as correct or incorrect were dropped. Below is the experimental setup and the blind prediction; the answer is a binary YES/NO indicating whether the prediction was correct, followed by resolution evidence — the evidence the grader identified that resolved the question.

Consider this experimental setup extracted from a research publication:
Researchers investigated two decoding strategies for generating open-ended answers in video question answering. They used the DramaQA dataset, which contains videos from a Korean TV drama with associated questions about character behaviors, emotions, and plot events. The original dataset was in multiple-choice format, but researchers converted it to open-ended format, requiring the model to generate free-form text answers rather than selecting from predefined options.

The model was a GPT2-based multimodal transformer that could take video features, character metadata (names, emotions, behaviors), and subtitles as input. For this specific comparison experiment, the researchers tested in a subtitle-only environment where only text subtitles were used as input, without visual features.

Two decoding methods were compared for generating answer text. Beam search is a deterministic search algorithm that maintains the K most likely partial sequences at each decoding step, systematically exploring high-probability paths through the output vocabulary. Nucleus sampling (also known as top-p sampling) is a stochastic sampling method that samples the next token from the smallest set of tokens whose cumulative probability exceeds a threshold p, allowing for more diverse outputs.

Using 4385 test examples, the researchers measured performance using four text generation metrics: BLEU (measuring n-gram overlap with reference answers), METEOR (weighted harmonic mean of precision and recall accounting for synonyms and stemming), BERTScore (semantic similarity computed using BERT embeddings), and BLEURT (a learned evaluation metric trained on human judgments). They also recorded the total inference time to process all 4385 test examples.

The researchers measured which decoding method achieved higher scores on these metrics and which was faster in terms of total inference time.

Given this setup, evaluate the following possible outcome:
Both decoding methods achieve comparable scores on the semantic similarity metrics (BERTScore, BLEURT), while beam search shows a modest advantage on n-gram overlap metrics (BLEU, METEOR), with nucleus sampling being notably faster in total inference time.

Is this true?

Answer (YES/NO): NO